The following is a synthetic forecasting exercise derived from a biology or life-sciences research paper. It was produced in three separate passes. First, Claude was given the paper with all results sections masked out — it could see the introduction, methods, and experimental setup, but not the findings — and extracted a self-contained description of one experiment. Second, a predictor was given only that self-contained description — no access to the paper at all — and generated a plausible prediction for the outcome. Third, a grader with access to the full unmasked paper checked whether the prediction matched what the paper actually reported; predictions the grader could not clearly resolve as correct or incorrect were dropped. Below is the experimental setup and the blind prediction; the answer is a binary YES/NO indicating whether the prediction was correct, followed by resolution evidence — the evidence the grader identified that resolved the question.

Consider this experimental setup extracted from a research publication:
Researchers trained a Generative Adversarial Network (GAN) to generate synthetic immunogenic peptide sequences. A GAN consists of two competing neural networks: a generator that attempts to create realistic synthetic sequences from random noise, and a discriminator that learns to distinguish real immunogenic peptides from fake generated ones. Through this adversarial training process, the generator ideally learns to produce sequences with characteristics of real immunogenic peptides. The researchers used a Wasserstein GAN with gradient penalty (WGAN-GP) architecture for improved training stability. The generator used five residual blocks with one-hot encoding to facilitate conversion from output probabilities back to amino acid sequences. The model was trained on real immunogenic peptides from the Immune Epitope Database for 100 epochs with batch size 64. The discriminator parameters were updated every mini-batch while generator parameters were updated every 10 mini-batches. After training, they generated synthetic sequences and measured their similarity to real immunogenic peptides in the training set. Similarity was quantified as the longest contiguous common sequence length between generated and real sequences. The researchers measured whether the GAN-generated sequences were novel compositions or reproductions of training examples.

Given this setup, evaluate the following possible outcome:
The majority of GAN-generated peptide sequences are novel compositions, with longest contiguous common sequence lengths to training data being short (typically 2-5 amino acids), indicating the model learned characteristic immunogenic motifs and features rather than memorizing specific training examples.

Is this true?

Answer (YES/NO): NO